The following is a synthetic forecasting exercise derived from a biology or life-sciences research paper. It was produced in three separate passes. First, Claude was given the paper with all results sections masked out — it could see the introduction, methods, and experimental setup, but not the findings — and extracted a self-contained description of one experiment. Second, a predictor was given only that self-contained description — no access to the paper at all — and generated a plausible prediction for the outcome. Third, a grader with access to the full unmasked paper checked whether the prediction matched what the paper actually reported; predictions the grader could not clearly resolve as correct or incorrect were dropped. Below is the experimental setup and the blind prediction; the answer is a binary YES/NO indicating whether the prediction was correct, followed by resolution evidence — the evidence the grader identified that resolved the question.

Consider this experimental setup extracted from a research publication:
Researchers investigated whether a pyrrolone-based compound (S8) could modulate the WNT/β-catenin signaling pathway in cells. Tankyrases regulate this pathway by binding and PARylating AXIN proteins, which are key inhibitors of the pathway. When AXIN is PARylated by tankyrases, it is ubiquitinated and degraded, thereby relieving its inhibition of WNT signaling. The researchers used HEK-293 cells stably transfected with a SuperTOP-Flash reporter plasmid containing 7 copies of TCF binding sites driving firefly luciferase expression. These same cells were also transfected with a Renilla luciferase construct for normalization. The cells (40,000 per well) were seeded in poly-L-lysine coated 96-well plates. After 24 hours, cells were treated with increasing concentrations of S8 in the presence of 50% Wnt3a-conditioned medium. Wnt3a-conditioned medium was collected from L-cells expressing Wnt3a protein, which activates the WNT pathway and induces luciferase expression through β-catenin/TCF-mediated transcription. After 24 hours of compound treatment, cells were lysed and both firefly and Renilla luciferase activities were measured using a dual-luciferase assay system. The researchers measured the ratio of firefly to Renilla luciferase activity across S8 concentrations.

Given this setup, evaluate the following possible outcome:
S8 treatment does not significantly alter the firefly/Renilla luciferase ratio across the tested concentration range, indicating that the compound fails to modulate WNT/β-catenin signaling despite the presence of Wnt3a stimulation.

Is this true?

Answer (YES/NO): NO